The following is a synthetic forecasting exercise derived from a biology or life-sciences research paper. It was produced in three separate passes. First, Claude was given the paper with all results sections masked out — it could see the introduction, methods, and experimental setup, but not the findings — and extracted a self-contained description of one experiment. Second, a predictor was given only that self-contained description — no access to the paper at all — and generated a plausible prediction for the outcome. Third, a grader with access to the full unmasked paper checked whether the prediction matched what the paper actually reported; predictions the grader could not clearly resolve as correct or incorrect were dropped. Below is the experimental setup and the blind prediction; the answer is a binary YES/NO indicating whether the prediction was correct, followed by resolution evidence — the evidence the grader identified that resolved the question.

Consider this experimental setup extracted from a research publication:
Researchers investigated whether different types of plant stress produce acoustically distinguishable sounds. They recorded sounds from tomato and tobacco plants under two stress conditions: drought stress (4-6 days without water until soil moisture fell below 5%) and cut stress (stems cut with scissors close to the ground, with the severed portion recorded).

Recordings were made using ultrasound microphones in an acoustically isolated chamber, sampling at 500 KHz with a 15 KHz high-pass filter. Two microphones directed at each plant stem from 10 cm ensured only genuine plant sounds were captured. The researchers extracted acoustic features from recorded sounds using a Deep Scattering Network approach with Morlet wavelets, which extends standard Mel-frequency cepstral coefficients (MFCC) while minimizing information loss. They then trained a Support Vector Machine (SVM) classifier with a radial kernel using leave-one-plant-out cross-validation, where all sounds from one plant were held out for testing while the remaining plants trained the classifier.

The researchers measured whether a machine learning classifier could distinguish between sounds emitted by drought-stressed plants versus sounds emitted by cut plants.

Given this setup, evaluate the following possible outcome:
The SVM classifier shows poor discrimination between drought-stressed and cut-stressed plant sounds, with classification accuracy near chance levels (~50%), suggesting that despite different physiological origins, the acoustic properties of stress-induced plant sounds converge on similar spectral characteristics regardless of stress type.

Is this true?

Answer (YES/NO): NO